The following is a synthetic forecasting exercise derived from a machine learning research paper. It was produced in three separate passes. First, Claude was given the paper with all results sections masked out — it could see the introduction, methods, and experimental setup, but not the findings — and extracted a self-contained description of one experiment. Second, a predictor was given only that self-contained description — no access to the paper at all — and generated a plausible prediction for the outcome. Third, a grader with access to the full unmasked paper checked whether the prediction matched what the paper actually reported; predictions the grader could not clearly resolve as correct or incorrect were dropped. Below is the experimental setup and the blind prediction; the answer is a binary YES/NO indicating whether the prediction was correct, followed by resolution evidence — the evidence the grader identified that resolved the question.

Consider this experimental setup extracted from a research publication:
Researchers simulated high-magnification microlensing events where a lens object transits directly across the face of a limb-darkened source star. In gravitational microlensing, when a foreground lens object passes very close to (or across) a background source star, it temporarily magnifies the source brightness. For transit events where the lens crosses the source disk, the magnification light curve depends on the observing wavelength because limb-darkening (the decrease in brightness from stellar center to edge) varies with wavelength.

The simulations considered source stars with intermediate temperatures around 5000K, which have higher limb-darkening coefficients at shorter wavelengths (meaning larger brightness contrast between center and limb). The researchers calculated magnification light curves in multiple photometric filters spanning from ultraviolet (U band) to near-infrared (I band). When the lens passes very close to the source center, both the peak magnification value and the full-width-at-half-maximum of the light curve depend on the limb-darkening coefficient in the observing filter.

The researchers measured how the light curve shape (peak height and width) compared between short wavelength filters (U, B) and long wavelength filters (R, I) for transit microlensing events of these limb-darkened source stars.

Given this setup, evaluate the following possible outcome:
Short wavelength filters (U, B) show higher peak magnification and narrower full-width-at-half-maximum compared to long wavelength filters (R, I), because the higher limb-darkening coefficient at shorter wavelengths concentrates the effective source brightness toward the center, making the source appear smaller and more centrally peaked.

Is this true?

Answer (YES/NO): YES